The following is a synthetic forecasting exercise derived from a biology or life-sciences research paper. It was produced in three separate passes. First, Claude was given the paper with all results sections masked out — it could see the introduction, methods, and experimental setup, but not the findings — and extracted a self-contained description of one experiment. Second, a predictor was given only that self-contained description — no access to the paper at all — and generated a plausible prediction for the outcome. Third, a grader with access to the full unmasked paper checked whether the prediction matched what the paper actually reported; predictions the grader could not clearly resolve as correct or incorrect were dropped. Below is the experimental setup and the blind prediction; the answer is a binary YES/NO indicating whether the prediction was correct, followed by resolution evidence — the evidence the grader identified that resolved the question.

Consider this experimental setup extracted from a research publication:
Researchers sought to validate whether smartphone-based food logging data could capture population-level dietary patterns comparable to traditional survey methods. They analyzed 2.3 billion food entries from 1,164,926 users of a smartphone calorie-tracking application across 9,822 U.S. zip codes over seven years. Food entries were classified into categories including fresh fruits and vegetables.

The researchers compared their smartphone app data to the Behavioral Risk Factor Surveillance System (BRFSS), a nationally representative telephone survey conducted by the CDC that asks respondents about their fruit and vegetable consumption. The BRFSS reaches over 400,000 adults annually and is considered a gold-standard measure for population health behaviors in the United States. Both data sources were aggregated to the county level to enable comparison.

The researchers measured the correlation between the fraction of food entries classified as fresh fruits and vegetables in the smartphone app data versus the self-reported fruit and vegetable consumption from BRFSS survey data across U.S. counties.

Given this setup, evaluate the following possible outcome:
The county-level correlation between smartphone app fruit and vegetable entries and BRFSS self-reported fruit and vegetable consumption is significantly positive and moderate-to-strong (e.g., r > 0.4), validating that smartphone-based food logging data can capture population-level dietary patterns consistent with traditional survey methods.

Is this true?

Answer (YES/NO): YES